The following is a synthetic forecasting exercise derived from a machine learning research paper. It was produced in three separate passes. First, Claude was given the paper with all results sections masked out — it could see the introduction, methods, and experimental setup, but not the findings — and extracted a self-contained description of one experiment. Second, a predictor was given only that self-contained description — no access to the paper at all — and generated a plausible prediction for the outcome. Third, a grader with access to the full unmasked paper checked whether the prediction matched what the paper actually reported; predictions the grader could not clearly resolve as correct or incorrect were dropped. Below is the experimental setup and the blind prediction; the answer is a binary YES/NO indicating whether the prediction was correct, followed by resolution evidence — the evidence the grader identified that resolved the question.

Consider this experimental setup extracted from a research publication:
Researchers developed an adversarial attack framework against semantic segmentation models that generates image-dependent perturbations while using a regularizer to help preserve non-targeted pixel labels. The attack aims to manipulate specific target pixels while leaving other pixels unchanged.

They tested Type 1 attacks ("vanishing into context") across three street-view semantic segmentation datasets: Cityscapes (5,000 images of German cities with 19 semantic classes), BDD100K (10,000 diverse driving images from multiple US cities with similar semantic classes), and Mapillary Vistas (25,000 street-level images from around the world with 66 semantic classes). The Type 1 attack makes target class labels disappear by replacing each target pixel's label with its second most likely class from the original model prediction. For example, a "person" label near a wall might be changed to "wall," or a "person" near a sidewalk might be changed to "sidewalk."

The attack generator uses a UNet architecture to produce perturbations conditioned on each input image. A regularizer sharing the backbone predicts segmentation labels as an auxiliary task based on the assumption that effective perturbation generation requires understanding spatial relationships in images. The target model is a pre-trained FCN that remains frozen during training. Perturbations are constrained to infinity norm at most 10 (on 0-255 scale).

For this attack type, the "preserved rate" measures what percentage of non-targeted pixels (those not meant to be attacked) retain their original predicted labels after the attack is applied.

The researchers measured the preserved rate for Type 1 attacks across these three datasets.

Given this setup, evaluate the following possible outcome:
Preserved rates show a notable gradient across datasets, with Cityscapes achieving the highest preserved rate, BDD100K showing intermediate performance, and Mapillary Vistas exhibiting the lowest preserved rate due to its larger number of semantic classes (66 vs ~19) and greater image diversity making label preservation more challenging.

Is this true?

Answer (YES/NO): NO